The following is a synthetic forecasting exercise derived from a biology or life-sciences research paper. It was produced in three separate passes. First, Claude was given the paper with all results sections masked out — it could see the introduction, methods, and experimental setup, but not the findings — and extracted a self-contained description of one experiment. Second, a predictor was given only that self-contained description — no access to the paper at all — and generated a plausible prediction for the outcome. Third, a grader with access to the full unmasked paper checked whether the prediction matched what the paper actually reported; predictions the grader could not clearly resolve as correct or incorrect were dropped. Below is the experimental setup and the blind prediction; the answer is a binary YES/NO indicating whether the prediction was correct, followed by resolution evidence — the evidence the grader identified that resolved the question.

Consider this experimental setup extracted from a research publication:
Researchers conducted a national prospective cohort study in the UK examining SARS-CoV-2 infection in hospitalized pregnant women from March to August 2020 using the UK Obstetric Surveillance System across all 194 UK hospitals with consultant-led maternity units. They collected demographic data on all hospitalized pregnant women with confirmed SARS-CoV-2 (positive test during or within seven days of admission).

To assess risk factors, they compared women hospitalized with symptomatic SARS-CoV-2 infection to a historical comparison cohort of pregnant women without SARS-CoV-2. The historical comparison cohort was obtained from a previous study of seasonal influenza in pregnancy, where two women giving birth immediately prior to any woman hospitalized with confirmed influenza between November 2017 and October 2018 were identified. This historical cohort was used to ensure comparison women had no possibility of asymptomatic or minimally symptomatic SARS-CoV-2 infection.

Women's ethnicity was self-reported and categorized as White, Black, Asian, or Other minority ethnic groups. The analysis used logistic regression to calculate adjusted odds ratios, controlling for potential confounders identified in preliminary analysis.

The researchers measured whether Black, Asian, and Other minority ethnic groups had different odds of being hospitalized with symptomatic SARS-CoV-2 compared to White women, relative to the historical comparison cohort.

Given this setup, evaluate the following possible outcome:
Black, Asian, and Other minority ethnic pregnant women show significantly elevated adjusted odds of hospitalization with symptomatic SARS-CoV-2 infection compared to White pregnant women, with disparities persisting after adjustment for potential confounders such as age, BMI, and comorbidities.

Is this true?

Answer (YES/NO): YES